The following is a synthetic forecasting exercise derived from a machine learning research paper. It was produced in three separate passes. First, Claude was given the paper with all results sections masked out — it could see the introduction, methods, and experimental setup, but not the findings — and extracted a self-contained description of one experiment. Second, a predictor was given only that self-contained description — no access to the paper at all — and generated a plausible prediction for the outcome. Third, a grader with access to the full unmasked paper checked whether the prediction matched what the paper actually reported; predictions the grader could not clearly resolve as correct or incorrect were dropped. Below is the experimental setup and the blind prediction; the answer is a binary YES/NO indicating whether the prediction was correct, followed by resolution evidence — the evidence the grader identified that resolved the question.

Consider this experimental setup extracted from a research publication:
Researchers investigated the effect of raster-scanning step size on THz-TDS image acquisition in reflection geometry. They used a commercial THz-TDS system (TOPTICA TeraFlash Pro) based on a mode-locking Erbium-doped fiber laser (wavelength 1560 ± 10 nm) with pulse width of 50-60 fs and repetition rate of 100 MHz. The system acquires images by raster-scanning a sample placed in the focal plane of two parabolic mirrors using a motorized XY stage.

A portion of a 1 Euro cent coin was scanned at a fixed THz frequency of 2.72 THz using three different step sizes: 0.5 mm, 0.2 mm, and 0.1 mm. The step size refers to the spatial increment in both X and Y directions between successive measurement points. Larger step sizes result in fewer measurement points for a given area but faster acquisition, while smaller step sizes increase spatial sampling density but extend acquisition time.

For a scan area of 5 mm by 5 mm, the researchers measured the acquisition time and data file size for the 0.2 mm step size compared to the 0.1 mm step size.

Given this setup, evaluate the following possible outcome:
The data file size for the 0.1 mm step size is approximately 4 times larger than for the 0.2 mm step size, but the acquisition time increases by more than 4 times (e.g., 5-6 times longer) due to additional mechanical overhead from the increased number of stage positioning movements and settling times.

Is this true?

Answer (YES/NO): NO